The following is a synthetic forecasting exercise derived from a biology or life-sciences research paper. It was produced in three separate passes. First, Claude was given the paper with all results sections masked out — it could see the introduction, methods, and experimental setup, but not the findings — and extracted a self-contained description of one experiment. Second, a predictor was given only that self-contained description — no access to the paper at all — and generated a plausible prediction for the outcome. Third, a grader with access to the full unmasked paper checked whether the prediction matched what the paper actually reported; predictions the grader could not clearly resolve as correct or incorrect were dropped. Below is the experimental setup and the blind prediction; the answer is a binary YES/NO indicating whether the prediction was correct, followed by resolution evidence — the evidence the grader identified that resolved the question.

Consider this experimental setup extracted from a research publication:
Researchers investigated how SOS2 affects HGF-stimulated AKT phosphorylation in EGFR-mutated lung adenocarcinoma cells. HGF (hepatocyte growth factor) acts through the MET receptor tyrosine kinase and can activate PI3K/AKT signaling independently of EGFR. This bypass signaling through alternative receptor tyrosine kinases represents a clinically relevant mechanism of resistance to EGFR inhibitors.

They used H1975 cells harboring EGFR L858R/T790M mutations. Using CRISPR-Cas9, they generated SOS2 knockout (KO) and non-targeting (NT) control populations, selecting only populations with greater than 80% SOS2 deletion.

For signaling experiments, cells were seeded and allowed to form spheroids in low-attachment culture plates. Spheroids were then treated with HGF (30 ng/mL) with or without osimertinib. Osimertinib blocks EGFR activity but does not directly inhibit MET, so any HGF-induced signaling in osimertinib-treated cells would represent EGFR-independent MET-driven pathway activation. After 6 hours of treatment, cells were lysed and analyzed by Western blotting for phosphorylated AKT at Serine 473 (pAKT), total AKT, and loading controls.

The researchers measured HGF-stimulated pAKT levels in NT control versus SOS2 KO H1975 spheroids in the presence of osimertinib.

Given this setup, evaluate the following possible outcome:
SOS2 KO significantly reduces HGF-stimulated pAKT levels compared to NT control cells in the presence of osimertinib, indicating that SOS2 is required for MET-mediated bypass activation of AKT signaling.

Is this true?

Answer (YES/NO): YES